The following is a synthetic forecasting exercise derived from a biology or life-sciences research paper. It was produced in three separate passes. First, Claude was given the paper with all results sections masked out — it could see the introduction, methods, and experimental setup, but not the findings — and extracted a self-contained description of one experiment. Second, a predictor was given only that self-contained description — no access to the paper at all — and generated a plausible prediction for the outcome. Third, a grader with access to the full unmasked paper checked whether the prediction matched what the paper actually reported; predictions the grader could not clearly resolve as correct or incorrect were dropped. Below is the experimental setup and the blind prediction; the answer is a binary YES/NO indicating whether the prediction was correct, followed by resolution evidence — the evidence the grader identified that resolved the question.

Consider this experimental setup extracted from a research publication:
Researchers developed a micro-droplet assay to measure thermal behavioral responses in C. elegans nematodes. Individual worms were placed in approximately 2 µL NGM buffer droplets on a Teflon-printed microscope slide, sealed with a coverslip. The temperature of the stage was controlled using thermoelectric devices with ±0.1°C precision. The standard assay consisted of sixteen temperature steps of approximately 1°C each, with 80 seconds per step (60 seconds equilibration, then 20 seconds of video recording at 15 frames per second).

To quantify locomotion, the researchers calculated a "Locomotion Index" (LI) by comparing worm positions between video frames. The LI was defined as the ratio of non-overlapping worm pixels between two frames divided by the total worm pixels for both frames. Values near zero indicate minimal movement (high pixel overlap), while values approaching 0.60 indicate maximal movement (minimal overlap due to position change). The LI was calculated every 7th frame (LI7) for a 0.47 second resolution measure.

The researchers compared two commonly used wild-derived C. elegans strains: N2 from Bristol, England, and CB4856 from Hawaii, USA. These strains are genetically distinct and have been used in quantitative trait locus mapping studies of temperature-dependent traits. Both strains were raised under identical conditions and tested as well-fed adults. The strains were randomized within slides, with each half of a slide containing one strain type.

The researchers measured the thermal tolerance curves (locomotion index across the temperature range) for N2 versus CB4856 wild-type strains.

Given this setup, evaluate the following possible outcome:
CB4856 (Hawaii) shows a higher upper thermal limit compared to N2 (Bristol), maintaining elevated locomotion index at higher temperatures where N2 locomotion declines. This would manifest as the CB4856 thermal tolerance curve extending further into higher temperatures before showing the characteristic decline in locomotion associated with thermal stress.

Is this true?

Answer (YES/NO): NO